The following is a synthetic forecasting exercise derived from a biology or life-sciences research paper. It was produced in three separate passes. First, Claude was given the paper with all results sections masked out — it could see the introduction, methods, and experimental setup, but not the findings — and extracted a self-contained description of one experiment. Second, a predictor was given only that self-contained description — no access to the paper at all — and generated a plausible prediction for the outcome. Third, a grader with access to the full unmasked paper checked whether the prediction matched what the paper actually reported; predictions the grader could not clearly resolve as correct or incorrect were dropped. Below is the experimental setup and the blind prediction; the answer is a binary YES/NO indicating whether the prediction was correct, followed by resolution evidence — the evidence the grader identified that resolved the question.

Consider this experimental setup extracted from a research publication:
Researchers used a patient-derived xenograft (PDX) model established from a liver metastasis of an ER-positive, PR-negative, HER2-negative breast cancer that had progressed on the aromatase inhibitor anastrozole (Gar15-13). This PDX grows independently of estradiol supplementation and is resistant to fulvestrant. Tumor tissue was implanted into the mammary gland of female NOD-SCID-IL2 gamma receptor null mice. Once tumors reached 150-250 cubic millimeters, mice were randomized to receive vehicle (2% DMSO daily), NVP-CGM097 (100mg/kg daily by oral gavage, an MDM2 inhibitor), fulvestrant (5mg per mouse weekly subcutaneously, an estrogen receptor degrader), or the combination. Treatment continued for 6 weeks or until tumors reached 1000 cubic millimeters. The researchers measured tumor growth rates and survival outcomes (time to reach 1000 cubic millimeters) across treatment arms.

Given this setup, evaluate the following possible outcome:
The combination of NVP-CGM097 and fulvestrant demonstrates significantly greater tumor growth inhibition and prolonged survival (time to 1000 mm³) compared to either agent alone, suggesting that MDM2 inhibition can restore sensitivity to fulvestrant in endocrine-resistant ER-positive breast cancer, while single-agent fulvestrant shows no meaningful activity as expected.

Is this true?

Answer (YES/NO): YES